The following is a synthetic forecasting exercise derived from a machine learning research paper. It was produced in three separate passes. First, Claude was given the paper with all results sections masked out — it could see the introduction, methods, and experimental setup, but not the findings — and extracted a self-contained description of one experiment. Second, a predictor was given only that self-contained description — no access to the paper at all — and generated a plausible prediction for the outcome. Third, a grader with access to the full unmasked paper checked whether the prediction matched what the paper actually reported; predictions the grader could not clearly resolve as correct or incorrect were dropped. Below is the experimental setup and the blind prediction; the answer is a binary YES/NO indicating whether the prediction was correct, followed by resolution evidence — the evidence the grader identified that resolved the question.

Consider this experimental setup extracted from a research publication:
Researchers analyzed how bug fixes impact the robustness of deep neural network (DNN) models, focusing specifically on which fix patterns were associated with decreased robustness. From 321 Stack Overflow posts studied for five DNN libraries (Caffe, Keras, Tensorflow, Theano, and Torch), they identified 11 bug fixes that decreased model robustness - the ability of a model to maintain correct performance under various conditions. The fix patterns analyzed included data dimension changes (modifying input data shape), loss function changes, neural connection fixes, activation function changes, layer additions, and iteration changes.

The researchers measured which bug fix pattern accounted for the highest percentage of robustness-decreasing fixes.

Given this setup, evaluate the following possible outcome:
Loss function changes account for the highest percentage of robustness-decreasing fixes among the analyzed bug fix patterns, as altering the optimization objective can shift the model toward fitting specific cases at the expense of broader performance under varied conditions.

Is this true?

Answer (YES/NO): NO